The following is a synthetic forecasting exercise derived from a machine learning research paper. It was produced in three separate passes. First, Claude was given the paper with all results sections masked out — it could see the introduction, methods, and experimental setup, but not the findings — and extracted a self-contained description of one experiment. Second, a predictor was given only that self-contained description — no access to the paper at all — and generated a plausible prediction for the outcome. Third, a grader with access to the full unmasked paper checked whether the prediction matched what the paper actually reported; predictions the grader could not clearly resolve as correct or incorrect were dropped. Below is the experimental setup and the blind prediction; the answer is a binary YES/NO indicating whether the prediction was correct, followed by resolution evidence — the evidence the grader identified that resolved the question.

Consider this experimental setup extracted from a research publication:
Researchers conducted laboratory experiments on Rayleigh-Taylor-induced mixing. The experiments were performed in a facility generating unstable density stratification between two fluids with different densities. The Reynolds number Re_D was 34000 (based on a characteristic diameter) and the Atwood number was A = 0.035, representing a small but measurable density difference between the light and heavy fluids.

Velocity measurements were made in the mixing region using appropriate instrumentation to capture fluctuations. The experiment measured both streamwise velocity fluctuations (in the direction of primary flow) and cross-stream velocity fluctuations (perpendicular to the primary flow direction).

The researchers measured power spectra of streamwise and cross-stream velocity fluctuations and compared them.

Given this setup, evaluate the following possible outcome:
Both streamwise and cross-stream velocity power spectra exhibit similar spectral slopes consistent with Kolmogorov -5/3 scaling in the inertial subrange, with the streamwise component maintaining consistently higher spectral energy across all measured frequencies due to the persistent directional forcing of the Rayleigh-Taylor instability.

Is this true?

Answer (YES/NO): NO